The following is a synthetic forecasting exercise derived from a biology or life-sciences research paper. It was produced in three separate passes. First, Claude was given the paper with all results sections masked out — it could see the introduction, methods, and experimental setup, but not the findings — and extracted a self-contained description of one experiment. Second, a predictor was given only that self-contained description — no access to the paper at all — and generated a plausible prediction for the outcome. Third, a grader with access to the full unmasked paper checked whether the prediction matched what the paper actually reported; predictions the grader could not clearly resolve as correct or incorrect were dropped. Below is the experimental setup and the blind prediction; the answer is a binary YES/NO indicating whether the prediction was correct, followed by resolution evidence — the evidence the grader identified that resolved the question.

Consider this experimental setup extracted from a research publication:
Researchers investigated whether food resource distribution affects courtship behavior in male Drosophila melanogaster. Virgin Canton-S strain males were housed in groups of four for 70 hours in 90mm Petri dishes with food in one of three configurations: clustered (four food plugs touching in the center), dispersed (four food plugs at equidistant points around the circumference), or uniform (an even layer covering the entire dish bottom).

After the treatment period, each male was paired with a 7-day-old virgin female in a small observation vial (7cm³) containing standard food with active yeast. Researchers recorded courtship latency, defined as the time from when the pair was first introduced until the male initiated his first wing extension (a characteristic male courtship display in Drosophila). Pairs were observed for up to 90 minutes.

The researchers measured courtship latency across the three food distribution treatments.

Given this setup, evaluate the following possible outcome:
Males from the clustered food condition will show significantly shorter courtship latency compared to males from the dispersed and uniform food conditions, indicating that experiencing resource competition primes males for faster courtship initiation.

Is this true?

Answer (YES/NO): NO